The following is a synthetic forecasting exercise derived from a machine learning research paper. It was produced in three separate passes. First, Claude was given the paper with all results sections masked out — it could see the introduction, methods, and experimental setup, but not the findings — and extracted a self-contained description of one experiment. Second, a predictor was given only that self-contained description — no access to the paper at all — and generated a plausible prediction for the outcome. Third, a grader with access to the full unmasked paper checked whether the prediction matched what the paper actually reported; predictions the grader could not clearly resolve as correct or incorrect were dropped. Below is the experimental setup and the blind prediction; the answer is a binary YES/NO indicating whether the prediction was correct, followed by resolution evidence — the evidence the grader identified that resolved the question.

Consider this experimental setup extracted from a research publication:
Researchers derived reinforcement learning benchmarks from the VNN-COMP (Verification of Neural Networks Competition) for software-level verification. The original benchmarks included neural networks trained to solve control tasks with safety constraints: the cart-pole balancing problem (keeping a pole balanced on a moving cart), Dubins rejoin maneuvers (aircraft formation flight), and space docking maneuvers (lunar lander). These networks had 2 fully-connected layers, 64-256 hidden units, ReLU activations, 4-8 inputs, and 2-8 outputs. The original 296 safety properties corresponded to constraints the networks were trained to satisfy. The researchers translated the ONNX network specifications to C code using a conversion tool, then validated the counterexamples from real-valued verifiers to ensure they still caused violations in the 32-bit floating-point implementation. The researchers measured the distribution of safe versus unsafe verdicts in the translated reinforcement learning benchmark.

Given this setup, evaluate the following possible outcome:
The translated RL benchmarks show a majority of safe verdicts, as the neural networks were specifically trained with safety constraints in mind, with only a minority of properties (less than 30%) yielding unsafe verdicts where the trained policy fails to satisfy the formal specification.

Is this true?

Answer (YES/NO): NO